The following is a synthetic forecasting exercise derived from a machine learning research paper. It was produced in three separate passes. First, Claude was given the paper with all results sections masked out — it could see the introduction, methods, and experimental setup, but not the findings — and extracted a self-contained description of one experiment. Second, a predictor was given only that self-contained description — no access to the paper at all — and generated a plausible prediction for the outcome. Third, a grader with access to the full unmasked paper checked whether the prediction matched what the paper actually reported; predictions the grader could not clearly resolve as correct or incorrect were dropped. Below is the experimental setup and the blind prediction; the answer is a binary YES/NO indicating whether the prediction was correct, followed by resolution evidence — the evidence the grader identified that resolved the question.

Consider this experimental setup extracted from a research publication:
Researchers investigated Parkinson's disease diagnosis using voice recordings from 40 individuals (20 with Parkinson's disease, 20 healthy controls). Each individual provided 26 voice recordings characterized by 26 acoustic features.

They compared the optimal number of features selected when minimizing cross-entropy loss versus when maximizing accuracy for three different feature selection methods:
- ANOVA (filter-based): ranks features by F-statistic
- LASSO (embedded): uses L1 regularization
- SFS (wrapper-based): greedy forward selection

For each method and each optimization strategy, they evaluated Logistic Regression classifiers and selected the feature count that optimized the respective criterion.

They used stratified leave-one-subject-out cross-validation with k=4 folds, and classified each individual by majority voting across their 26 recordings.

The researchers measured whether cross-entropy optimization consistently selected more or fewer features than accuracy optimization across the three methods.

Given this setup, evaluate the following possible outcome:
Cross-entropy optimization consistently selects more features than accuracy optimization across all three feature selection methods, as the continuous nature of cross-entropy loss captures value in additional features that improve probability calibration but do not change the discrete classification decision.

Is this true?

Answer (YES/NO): YES